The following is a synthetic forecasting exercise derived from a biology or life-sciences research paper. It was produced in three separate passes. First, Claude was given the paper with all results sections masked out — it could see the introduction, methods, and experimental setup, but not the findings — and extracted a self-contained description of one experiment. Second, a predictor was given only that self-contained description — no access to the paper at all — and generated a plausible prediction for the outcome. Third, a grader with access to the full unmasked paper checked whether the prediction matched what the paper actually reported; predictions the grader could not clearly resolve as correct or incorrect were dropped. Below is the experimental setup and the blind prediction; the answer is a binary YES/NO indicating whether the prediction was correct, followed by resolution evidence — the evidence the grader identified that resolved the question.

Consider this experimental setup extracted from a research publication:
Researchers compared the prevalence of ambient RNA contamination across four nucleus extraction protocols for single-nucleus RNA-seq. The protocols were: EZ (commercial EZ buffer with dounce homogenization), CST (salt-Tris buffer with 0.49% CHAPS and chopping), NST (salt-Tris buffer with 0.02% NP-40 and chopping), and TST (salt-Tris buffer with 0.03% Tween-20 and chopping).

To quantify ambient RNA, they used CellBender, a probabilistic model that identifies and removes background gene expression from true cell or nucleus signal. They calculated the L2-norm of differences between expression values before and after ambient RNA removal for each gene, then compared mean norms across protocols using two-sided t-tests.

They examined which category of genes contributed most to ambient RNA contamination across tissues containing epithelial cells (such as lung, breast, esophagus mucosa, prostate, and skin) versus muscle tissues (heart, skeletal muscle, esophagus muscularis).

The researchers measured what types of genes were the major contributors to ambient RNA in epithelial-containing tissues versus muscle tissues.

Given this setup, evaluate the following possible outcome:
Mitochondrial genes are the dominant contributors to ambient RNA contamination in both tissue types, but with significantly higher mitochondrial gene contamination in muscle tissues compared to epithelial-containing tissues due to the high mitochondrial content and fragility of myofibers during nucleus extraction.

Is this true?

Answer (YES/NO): NO